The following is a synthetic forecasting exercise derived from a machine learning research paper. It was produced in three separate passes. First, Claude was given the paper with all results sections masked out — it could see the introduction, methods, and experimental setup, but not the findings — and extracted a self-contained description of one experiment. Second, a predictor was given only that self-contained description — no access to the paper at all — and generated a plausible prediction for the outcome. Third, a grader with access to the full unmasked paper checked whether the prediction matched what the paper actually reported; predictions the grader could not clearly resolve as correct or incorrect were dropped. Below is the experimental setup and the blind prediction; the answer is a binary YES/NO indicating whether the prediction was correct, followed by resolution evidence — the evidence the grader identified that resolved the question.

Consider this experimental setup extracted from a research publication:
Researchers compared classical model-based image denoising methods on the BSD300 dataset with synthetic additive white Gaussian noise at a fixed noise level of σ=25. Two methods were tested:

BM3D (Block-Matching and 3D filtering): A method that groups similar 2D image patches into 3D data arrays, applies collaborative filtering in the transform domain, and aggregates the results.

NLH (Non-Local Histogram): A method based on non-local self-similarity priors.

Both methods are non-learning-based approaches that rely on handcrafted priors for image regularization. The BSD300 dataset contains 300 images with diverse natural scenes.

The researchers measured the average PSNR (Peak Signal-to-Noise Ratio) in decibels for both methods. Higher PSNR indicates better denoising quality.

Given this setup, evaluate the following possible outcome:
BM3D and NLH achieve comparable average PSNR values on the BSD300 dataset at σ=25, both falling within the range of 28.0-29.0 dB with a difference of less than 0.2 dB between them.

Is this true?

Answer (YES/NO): NO